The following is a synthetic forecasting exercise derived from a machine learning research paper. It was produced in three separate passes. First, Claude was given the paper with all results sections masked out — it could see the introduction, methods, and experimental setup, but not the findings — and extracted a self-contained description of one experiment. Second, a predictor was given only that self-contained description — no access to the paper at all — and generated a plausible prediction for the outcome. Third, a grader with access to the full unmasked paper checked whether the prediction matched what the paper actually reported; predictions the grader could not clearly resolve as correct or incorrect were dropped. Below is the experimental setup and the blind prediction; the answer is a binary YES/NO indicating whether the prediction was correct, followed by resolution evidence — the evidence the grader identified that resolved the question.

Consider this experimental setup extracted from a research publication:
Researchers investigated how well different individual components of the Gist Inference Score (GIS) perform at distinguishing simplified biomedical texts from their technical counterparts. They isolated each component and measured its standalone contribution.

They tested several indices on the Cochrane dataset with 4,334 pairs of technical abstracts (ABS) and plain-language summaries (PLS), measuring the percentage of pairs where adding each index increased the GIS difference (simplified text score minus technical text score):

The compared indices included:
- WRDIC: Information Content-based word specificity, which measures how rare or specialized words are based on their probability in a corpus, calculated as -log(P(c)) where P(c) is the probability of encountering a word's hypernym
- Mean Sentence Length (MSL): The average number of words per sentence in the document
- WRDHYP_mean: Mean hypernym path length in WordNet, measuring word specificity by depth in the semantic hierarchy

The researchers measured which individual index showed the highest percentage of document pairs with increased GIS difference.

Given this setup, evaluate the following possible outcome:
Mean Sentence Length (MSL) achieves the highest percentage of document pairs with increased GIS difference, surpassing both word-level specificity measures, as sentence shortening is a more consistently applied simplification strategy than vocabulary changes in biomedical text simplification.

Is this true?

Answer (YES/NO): NO